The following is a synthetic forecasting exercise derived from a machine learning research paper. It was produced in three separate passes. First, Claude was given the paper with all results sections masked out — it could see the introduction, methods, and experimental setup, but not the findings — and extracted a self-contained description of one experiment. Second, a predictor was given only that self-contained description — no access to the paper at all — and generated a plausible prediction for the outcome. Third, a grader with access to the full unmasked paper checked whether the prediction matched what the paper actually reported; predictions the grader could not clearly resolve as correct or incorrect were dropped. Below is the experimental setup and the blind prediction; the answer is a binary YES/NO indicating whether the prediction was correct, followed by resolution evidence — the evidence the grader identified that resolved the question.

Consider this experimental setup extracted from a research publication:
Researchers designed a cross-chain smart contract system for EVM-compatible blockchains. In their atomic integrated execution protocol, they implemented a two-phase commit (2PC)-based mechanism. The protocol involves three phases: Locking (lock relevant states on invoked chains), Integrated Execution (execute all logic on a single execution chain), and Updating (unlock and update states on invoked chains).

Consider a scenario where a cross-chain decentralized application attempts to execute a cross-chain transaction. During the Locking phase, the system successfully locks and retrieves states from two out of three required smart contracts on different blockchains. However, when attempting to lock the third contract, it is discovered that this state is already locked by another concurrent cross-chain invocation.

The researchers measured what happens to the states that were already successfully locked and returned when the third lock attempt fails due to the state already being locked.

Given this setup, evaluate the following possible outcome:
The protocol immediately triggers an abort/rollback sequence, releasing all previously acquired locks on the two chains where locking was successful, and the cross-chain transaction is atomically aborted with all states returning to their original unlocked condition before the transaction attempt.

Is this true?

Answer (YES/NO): YES